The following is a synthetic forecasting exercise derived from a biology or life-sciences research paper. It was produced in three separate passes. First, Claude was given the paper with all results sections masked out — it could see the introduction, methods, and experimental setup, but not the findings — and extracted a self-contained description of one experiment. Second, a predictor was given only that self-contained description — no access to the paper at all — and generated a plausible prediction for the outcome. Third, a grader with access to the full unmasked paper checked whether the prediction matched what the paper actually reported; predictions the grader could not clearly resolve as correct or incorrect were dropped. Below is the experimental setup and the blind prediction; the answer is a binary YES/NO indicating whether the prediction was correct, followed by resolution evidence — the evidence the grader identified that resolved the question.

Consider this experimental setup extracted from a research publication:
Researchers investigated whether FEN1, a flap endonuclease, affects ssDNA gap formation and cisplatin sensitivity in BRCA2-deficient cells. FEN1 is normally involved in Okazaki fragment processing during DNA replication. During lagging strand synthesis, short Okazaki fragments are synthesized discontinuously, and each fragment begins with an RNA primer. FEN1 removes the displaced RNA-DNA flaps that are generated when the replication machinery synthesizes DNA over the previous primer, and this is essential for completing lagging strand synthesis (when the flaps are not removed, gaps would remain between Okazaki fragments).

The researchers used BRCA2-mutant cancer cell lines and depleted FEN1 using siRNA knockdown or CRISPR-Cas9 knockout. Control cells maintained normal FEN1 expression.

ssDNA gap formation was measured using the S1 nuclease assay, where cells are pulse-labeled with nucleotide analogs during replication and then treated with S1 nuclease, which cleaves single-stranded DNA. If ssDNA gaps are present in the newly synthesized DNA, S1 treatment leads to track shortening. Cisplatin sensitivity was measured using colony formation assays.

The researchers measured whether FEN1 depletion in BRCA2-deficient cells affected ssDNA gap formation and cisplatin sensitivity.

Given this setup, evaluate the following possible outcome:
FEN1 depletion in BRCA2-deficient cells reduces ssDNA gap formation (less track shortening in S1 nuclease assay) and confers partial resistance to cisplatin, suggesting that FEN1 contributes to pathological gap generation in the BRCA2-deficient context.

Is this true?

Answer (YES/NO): YES